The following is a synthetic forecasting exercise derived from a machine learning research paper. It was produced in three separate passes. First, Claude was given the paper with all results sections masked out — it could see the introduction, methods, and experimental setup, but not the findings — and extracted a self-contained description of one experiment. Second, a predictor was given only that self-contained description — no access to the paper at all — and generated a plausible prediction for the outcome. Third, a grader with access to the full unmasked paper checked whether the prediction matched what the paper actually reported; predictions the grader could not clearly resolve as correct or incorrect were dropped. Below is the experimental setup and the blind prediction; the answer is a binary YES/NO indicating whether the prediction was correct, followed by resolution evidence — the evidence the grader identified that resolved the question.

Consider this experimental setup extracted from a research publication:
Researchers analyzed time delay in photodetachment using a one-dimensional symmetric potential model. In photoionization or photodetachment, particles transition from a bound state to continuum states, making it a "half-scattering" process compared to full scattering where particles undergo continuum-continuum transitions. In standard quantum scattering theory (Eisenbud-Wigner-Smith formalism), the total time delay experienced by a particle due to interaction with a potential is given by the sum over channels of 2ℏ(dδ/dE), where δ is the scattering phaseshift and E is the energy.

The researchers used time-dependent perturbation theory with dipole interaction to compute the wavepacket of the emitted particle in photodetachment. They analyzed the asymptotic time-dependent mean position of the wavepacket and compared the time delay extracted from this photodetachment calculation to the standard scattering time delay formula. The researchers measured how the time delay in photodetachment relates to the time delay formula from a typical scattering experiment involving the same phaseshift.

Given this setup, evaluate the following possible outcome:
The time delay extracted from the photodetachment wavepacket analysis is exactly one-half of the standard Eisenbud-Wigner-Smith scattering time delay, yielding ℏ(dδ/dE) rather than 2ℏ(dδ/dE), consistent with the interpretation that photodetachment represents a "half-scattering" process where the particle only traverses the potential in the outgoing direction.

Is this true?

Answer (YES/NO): YES